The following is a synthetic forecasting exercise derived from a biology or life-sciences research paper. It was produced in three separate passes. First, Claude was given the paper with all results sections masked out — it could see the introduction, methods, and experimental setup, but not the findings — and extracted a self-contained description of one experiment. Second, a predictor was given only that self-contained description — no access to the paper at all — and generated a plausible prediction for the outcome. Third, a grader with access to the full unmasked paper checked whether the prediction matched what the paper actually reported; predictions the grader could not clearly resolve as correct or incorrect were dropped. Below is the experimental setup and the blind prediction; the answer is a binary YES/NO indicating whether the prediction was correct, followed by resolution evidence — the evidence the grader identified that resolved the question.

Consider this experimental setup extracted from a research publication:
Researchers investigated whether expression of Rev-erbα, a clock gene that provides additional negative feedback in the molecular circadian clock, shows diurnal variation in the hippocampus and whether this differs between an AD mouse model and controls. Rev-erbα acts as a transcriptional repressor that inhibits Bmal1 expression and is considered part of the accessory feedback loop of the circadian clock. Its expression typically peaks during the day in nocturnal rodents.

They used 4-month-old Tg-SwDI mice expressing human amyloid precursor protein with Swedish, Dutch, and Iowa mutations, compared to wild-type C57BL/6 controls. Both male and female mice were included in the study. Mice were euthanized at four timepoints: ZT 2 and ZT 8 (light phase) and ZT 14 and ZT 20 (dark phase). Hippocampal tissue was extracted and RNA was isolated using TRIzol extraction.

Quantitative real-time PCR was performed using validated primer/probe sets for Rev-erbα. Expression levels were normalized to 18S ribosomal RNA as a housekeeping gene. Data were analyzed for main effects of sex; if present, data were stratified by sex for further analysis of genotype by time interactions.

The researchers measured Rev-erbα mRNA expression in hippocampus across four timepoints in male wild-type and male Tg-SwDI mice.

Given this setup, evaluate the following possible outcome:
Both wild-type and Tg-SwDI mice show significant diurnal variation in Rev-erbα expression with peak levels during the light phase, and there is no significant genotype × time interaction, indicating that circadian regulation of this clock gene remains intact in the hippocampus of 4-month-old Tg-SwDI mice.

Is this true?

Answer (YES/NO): NO